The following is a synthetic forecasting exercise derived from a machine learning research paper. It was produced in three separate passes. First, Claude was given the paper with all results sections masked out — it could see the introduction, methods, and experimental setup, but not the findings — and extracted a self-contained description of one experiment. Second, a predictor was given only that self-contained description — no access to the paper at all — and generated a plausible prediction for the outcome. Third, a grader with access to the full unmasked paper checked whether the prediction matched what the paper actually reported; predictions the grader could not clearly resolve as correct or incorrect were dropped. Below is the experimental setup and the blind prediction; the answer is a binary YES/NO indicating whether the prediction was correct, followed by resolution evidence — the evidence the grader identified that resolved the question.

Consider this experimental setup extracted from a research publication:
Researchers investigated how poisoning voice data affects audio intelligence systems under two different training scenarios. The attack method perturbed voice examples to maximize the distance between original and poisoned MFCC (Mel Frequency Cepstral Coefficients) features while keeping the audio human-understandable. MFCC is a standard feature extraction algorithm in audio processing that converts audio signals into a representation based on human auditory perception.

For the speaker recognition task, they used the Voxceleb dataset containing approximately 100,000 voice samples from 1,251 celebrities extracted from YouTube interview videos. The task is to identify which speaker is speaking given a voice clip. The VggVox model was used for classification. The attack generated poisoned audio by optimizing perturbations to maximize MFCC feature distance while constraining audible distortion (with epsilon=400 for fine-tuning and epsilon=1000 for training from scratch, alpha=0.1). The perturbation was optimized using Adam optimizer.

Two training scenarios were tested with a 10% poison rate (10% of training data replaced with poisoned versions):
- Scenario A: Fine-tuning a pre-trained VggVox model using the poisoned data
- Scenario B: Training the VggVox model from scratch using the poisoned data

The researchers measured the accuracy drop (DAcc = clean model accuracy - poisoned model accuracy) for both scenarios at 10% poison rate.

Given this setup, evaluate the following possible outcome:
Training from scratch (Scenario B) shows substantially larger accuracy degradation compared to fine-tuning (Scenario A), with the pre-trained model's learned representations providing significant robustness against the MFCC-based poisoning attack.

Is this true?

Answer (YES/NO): NO